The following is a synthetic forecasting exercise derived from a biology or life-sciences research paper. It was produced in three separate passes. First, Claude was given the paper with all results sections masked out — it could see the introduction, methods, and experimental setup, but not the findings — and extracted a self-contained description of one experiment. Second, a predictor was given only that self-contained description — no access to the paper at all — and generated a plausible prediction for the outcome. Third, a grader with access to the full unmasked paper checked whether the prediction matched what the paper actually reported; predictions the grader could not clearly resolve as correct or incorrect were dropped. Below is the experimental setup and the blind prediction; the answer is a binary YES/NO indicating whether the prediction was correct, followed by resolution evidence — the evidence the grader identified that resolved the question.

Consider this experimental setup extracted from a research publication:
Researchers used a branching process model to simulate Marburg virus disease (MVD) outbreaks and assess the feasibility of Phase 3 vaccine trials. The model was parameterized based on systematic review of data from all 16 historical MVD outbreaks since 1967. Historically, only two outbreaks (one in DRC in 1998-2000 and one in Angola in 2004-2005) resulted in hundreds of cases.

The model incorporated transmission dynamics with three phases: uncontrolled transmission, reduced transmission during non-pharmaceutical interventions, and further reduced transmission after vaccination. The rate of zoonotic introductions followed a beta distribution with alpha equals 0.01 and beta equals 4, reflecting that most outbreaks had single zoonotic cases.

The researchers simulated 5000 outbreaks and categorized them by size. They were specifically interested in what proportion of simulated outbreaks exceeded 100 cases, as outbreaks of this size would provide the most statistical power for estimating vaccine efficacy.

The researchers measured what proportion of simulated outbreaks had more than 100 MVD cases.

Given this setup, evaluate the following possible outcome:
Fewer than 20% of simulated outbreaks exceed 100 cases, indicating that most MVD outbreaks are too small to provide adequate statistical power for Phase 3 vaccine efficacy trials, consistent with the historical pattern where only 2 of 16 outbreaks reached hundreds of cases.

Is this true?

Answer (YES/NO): YES